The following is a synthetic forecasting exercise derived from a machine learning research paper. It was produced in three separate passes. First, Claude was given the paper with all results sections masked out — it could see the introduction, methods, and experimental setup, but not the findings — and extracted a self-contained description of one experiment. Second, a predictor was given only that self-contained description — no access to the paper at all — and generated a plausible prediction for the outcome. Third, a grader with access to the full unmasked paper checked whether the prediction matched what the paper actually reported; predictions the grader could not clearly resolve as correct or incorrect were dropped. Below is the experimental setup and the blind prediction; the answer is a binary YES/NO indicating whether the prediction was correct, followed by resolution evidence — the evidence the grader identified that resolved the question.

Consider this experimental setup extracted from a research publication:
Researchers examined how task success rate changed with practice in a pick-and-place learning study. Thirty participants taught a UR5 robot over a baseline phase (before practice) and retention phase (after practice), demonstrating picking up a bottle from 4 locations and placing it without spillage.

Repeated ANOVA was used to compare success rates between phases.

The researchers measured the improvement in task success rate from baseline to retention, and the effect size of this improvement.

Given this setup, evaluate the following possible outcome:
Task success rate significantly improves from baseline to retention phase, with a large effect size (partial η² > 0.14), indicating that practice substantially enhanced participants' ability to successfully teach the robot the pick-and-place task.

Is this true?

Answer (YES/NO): YES